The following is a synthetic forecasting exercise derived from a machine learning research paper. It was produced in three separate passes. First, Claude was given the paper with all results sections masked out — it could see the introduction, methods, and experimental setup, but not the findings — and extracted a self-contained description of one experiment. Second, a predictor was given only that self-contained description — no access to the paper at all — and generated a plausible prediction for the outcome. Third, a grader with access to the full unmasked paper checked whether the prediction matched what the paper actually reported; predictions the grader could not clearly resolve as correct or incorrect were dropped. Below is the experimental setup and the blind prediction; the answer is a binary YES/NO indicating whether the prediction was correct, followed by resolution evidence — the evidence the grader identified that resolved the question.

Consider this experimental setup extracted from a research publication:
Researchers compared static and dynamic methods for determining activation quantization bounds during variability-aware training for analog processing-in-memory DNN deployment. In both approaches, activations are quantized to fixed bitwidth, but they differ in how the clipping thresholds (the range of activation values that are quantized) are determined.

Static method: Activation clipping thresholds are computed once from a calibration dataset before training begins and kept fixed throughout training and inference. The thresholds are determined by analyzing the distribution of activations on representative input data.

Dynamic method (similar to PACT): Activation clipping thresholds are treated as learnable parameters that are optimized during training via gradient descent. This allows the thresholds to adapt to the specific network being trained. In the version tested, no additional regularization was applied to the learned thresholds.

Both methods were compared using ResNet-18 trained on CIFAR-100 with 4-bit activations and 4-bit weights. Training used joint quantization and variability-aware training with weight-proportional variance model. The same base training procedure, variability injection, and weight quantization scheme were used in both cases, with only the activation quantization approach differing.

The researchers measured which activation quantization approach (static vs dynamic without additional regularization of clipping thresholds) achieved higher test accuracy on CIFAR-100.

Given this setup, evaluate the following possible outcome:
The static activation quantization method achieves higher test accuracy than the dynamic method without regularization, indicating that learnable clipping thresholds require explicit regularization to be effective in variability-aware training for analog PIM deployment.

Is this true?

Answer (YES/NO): YES